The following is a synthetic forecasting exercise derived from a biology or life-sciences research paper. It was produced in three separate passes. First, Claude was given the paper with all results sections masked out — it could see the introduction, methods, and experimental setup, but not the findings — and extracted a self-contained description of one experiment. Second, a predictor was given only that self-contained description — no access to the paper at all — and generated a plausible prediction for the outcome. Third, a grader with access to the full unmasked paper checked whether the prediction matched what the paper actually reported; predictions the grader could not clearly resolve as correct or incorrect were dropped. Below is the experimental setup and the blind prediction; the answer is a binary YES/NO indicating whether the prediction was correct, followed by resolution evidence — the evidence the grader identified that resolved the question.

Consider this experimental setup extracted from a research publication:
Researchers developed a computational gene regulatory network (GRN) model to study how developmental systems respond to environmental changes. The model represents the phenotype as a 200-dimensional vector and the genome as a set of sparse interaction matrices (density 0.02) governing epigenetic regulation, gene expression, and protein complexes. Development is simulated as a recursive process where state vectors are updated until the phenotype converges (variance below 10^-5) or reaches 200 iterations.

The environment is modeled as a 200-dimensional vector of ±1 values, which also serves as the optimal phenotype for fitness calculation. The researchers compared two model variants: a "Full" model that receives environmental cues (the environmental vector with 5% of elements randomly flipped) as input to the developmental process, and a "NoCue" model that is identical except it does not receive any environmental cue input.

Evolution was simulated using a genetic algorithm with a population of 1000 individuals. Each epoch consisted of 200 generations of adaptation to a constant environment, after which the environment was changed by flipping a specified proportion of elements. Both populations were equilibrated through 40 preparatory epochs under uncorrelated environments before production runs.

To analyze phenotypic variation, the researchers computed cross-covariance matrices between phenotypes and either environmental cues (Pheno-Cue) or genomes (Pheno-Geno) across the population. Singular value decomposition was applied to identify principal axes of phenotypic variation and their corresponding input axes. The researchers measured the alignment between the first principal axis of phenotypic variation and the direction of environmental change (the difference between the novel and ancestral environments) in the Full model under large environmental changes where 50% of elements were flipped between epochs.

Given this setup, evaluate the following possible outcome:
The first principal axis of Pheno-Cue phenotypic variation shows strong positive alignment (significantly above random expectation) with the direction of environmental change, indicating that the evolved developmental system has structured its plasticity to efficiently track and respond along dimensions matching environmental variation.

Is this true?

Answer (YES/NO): YES